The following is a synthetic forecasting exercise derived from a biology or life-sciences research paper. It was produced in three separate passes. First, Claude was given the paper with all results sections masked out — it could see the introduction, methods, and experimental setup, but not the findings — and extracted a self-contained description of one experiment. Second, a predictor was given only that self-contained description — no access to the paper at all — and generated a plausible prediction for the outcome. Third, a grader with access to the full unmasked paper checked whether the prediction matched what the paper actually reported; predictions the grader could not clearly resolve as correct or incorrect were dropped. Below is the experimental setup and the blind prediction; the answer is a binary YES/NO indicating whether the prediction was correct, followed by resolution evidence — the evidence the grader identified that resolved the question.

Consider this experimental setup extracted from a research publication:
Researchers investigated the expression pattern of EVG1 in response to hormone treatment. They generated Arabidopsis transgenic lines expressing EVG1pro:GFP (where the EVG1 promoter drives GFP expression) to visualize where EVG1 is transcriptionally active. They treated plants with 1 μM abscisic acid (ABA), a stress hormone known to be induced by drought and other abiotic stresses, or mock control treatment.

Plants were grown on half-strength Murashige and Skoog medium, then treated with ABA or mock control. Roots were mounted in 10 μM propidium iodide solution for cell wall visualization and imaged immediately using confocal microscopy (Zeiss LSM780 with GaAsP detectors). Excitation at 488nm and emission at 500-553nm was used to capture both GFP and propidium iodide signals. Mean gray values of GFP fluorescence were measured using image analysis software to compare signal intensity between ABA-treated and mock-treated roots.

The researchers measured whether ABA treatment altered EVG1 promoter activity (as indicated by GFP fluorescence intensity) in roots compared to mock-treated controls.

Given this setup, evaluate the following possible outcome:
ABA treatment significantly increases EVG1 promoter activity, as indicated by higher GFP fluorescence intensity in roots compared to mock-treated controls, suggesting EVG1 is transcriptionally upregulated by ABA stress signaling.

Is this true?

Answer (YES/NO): NO